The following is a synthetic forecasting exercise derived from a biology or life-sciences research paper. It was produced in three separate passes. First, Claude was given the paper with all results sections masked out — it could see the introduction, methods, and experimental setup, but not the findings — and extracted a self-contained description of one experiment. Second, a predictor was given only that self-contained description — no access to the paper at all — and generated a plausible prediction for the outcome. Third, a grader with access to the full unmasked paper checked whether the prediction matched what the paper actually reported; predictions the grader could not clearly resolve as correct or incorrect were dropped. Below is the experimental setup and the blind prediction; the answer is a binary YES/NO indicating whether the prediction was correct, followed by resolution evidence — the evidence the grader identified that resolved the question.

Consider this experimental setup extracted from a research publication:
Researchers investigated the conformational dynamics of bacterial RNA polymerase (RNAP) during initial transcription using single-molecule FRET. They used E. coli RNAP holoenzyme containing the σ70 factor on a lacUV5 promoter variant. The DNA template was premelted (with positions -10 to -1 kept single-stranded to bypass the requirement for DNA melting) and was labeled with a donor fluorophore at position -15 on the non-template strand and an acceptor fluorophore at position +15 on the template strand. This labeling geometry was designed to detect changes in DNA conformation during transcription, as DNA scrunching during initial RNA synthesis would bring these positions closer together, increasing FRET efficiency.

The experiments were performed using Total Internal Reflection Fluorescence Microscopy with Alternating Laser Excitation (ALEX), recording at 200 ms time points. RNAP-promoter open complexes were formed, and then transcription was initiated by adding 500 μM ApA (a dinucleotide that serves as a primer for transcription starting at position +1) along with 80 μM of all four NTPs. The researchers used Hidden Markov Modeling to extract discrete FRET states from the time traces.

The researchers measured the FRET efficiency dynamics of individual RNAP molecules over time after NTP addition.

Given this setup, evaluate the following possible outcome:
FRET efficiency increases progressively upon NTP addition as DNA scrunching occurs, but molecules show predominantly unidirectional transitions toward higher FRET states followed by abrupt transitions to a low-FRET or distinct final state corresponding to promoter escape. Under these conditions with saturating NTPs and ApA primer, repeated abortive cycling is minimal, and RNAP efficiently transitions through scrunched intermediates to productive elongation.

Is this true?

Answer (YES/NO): NO